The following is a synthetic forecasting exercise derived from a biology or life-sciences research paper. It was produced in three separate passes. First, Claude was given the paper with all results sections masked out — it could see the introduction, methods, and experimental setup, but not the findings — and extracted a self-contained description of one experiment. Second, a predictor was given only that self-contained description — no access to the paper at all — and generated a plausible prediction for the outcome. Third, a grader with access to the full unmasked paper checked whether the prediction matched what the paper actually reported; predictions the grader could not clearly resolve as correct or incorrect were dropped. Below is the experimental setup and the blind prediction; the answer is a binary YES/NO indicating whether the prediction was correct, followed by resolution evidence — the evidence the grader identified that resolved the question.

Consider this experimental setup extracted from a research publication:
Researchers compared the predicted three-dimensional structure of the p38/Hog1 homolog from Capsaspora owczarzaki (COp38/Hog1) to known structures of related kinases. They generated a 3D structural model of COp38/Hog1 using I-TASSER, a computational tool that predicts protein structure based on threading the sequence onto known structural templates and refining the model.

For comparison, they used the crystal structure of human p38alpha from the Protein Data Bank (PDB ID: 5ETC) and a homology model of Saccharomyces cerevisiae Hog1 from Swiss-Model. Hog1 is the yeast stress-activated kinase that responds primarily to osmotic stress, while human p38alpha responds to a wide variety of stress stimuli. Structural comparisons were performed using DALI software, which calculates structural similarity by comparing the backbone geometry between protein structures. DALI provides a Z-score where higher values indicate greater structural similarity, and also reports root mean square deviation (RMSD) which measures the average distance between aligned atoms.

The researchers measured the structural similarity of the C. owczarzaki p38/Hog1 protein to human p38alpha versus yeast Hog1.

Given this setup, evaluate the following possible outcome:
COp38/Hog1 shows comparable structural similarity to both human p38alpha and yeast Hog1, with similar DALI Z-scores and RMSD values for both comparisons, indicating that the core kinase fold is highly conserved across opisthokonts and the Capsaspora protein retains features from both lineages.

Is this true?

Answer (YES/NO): NO